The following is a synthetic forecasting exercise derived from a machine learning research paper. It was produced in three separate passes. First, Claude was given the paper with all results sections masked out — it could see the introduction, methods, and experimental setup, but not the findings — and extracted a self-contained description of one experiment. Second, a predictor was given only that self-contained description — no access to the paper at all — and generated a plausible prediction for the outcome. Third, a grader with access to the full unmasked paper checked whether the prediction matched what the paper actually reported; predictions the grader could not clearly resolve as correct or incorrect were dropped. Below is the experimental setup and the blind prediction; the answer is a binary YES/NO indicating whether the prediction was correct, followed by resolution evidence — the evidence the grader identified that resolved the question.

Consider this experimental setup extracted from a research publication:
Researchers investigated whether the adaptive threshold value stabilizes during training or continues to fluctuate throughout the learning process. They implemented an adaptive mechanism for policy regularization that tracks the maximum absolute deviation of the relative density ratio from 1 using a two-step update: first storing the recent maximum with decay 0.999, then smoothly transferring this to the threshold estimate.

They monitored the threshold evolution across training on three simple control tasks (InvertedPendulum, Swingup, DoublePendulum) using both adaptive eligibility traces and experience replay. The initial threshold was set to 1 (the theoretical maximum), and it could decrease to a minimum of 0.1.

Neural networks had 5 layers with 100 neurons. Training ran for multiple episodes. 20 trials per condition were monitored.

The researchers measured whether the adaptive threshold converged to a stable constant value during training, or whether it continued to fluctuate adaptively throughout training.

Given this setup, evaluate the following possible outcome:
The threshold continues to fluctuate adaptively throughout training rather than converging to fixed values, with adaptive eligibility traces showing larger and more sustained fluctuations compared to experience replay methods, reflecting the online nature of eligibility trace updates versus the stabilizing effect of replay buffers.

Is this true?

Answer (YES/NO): NO